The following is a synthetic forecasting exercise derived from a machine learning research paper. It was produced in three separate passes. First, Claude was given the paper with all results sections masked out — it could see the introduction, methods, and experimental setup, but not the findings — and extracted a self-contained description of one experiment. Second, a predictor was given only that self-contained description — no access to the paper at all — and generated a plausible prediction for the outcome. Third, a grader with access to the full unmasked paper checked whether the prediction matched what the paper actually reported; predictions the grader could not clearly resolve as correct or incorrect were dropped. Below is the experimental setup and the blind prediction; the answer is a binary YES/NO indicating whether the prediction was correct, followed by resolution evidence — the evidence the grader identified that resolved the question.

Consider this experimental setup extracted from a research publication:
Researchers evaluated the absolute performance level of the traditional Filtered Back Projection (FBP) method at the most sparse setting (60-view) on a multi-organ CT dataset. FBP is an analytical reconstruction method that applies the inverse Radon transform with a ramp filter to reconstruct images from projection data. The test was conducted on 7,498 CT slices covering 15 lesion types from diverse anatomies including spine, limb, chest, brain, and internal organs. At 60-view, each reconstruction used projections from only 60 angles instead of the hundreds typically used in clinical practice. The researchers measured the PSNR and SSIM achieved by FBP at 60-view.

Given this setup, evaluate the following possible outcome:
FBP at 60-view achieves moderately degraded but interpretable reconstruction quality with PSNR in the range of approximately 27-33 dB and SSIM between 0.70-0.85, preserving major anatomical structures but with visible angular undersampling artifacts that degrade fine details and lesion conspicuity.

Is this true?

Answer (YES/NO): NO